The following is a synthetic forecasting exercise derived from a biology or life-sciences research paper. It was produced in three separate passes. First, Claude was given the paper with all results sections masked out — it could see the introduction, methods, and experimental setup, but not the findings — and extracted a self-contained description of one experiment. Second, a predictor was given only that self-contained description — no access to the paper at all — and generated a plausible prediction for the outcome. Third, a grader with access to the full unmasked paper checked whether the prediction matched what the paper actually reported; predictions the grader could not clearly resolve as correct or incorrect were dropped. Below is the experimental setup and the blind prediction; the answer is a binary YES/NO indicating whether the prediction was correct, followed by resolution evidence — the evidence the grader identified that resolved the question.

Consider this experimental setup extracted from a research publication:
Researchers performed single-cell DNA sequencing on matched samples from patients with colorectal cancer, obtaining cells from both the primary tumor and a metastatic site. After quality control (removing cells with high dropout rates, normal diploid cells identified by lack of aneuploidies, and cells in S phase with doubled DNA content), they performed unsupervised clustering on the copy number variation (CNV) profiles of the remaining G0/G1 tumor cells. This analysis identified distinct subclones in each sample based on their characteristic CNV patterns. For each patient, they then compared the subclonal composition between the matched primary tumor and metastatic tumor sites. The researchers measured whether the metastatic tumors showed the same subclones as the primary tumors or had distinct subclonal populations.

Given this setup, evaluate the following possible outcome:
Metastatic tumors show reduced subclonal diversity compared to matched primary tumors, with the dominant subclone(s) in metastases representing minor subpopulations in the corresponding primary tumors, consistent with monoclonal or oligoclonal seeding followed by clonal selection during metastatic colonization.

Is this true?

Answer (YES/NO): NO